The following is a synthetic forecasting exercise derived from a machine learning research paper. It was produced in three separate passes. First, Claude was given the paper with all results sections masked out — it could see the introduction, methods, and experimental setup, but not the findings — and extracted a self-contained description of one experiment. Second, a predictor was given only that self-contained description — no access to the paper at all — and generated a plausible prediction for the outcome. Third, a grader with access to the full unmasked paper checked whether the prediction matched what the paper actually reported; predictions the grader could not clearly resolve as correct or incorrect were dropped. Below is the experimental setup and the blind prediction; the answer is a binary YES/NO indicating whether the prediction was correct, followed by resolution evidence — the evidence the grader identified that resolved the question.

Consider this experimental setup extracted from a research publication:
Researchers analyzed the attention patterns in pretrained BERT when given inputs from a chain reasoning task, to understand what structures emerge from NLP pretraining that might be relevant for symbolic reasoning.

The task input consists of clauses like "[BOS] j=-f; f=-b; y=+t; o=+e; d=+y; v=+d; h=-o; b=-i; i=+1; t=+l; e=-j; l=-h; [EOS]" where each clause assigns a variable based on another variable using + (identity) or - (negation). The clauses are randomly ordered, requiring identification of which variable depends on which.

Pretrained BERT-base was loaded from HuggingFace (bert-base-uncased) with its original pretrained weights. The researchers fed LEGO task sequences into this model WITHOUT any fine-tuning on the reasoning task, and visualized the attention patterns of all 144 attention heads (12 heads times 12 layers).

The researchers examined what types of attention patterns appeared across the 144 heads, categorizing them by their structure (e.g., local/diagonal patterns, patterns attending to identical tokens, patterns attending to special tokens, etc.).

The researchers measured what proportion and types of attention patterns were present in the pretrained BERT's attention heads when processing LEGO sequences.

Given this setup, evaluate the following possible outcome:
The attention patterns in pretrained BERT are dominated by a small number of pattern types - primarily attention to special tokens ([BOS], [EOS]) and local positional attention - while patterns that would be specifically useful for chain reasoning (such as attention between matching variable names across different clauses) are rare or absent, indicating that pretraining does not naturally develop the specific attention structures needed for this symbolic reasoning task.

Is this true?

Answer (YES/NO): NO